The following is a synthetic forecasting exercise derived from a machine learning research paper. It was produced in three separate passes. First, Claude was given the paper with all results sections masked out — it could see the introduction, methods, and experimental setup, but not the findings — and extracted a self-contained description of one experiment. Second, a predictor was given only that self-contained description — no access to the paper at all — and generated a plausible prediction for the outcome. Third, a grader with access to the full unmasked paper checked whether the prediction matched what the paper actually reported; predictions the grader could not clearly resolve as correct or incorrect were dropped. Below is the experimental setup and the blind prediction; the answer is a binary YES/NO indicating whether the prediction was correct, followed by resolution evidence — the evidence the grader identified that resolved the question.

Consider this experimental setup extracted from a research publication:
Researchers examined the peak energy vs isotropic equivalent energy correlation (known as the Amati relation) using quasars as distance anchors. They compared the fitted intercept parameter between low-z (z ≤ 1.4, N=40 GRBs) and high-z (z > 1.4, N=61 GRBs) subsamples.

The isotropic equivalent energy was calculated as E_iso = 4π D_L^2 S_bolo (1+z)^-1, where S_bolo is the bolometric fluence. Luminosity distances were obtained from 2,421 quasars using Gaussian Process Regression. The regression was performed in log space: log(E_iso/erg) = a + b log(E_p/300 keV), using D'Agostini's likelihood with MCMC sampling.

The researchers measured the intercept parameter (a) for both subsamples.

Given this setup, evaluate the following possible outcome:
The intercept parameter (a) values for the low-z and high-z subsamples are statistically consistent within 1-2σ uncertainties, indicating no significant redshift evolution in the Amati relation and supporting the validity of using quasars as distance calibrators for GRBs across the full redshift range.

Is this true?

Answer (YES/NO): NO